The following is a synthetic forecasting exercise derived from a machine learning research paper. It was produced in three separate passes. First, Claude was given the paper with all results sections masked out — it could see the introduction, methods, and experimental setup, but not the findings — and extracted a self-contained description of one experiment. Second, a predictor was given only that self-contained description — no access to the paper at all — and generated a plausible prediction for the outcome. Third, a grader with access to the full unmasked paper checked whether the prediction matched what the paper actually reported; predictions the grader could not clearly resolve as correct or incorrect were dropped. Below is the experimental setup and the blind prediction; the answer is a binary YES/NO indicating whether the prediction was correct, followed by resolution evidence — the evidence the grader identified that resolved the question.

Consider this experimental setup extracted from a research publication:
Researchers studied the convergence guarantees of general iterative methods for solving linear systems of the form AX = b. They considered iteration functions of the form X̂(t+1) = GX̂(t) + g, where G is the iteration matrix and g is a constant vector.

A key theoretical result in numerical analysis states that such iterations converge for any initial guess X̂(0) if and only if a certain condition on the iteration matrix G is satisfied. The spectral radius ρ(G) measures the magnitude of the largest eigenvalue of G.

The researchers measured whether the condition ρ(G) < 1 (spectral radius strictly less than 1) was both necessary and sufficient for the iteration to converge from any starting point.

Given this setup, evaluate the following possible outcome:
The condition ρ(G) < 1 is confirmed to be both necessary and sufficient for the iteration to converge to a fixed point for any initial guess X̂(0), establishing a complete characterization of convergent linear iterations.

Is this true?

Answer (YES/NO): YES